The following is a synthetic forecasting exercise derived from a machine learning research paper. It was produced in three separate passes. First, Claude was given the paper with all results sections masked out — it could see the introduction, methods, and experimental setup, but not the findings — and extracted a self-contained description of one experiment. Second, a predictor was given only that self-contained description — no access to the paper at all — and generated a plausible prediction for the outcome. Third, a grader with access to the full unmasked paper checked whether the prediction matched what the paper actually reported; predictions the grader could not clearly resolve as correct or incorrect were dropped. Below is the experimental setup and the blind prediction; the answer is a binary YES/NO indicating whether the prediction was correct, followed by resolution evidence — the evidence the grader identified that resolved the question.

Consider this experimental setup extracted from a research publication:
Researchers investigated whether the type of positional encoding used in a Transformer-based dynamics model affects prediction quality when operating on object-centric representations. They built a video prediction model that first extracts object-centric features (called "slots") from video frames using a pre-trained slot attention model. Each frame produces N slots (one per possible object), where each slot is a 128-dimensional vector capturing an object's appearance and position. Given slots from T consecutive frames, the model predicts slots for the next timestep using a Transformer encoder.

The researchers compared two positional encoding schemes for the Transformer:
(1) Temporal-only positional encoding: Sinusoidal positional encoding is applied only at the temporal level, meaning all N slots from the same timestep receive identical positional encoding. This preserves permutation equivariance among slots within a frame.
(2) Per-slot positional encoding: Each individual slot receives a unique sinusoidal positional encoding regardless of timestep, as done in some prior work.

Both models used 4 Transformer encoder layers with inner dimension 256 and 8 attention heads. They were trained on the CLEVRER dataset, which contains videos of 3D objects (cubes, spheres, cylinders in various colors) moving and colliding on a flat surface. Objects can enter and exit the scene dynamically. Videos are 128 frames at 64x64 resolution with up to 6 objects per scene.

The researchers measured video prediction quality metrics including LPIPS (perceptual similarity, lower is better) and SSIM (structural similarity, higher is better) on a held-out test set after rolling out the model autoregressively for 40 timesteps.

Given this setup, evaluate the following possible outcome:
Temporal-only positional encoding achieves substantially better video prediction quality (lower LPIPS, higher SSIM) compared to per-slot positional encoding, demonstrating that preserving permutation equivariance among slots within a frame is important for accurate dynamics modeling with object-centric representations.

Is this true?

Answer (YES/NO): NO